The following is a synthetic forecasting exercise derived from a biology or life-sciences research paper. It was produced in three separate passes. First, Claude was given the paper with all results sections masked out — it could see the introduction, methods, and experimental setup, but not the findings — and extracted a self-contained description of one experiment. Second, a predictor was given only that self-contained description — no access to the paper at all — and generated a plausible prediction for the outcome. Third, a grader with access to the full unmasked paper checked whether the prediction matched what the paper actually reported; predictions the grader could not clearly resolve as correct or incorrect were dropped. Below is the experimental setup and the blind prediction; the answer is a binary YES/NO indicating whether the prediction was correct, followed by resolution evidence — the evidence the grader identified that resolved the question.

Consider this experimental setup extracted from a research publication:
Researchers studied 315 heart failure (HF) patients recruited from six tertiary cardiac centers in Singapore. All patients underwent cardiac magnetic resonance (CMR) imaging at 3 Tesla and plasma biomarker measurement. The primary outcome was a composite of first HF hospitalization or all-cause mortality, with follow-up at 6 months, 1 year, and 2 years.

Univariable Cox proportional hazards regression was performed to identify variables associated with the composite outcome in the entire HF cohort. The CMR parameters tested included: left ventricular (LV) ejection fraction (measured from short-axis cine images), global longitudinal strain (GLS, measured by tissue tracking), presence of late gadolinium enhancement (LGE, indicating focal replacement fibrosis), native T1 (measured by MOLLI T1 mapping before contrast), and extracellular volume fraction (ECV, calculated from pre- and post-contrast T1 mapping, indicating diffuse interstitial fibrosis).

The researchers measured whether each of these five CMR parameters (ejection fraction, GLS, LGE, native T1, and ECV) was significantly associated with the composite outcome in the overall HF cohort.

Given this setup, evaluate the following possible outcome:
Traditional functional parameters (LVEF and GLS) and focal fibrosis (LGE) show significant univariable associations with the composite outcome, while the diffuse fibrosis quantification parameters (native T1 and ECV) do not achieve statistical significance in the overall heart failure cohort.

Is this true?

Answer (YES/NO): NO